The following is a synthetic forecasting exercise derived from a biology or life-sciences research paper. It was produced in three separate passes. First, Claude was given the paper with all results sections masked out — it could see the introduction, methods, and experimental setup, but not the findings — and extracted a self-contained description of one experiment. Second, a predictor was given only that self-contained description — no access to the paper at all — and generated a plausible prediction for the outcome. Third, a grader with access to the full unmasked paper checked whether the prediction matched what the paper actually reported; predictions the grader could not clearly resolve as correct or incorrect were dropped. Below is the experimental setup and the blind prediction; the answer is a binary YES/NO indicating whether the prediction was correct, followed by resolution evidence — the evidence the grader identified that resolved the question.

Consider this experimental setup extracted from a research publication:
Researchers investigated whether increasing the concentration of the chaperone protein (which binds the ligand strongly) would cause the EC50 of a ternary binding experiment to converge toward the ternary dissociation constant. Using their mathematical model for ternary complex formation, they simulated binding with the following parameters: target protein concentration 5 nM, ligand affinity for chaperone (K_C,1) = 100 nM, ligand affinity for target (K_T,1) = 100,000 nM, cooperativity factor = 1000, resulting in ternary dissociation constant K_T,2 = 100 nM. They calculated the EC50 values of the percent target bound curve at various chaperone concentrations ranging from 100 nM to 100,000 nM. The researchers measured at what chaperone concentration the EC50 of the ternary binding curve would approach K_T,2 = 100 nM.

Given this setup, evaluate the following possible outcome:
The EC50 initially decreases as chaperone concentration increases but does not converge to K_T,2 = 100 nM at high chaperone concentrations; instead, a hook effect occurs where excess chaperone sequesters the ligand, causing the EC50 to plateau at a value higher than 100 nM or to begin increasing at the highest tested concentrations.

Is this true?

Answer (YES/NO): NO